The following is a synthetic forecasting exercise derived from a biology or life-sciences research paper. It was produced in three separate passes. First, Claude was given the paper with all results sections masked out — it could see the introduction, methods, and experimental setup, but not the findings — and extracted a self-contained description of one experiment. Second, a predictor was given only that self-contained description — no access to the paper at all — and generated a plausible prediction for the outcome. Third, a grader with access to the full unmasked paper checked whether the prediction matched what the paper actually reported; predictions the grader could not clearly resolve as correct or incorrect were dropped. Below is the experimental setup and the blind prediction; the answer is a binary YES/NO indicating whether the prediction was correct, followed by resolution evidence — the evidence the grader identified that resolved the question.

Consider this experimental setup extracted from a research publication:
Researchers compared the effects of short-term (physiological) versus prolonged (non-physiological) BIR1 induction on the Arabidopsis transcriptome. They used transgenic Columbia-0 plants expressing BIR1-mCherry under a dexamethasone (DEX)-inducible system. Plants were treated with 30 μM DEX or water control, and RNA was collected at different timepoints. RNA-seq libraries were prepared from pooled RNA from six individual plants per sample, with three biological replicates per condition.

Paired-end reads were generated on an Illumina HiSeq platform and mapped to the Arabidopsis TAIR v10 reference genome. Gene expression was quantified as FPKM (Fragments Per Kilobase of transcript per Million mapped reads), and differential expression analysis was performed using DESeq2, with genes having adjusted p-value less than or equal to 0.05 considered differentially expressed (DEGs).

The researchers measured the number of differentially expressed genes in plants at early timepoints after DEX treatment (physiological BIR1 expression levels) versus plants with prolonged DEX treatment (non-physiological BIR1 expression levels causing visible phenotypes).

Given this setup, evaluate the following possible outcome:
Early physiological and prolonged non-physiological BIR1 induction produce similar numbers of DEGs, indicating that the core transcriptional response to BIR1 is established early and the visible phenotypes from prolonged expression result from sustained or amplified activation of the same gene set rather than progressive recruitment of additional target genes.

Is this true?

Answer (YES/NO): NO